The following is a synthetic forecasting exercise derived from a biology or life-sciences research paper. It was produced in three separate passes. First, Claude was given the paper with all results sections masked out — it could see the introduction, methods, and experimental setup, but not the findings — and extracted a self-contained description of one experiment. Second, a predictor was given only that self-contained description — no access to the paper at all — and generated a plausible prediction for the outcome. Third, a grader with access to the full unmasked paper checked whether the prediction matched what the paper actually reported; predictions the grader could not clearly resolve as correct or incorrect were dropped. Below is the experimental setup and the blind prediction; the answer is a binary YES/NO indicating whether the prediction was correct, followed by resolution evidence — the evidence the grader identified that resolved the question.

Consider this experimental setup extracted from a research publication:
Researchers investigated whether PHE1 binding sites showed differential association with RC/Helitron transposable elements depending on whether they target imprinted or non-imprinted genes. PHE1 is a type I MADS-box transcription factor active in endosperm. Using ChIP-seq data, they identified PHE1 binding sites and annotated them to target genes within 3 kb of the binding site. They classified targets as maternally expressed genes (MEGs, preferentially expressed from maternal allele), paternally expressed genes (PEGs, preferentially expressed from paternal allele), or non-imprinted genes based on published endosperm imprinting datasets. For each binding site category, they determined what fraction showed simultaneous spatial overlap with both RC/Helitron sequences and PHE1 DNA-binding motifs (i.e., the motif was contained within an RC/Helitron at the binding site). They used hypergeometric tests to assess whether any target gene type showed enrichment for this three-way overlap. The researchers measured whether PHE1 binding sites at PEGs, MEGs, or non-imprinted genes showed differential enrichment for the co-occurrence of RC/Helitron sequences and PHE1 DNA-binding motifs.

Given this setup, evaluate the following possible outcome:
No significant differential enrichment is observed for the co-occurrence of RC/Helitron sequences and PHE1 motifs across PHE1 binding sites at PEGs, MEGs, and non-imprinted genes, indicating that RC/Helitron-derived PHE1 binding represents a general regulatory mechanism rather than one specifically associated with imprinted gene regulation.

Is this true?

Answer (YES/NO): NO